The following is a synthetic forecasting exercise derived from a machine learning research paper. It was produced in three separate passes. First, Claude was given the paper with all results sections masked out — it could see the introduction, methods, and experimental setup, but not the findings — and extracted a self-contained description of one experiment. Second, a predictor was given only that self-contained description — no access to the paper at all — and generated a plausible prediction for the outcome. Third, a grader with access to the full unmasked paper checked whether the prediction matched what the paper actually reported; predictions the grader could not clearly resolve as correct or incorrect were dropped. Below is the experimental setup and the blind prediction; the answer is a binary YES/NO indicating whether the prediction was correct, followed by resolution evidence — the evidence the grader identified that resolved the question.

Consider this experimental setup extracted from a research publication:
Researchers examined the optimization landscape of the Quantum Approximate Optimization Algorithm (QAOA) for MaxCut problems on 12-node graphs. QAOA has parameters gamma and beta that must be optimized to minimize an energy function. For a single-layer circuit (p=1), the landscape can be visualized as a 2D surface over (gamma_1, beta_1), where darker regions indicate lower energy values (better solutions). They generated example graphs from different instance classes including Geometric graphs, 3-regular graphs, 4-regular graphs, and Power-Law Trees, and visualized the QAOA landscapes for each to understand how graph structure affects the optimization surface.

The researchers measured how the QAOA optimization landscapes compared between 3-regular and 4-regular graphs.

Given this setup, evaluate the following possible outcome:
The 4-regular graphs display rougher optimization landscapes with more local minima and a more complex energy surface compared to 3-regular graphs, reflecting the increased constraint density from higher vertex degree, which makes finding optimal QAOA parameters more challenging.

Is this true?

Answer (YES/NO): NO